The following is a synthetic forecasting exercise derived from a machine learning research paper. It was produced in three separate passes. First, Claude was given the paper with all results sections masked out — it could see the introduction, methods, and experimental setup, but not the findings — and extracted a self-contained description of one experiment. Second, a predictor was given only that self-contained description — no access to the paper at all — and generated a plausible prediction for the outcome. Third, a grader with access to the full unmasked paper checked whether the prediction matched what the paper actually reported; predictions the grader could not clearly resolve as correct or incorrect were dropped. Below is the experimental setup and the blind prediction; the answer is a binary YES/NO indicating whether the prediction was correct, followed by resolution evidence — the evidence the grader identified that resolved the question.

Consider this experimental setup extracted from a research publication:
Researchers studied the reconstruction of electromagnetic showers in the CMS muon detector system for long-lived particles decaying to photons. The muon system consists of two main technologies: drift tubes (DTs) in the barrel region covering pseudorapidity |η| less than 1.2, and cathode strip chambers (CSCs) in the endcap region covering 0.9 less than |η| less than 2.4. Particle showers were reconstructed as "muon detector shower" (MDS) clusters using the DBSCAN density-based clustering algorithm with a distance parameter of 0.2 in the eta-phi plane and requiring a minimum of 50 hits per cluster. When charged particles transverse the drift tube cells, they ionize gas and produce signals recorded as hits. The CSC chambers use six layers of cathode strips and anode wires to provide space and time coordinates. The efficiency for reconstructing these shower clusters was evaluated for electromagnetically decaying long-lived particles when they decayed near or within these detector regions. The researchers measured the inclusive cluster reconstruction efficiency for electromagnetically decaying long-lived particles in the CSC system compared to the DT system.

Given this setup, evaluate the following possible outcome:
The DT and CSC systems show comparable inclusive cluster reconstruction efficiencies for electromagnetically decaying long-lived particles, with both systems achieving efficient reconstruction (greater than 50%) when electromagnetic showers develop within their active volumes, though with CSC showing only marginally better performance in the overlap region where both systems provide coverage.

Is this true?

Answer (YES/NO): NO